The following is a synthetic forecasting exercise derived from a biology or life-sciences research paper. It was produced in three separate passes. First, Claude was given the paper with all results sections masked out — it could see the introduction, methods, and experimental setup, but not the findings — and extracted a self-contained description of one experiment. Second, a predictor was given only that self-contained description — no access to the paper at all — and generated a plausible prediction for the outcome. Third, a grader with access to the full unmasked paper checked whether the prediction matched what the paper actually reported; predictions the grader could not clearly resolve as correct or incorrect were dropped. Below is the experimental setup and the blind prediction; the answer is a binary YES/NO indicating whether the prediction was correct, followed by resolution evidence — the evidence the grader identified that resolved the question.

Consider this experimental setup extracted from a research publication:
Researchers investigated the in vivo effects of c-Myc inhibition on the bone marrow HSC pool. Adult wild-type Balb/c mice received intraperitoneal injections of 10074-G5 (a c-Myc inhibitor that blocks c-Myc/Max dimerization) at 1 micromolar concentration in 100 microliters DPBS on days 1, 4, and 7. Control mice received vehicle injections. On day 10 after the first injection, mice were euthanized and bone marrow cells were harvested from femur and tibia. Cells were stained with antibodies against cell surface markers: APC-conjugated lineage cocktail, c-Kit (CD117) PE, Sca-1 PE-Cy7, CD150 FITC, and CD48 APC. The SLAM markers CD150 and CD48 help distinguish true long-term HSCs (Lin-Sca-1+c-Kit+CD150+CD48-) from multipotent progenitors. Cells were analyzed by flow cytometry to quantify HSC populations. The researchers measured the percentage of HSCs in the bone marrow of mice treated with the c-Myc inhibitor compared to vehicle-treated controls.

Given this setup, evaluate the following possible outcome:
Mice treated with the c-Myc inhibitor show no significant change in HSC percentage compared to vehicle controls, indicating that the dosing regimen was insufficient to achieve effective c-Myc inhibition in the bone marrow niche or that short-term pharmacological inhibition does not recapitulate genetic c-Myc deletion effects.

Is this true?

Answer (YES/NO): NO